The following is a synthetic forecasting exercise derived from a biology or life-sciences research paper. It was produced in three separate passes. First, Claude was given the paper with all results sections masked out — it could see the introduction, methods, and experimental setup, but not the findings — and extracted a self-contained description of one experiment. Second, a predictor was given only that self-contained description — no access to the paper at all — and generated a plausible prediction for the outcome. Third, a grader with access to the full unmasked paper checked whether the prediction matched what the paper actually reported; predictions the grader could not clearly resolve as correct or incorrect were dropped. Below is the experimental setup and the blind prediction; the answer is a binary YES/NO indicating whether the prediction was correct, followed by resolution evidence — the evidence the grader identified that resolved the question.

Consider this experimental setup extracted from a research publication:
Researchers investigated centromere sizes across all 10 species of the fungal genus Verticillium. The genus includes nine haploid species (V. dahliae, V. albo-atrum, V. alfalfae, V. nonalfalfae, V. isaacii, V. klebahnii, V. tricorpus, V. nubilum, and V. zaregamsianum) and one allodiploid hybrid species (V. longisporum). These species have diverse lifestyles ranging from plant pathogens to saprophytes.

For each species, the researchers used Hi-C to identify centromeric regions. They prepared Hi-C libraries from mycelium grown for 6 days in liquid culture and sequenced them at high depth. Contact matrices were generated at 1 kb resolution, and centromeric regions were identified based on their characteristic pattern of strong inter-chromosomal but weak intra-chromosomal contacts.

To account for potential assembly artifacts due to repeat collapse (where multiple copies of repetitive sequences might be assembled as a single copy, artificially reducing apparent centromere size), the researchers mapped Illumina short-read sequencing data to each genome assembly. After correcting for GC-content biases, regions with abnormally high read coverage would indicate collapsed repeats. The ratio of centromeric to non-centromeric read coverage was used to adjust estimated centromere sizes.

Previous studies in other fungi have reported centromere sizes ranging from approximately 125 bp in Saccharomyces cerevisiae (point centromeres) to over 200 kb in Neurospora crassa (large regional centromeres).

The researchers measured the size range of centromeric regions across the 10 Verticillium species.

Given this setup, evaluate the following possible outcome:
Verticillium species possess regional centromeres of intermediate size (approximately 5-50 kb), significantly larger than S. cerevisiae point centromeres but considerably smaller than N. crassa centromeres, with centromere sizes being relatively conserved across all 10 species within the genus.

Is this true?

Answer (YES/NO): NO